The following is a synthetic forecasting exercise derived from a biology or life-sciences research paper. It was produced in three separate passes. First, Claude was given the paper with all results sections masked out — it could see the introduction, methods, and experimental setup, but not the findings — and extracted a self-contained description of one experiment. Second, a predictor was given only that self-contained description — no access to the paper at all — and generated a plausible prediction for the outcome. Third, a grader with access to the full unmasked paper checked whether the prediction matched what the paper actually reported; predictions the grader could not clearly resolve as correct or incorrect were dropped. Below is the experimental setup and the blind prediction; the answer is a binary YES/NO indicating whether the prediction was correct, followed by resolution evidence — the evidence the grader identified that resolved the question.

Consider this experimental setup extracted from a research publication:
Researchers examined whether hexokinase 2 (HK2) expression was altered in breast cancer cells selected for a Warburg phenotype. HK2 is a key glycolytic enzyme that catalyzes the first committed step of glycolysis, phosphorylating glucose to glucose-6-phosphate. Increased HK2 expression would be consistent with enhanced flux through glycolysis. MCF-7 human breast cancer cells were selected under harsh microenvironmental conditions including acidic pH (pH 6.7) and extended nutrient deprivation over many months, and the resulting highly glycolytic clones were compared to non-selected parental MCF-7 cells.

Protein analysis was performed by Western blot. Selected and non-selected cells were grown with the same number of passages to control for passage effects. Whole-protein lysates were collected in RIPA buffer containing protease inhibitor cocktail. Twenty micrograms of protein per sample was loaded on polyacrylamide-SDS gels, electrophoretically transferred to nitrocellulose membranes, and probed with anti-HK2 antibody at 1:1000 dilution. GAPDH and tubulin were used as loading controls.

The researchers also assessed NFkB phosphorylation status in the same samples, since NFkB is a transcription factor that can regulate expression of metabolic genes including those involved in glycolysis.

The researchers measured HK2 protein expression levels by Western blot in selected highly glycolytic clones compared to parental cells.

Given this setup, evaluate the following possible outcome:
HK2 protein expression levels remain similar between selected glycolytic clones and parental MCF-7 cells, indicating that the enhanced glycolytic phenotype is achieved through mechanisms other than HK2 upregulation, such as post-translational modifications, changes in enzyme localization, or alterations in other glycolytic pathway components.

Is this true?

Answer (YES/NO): NO